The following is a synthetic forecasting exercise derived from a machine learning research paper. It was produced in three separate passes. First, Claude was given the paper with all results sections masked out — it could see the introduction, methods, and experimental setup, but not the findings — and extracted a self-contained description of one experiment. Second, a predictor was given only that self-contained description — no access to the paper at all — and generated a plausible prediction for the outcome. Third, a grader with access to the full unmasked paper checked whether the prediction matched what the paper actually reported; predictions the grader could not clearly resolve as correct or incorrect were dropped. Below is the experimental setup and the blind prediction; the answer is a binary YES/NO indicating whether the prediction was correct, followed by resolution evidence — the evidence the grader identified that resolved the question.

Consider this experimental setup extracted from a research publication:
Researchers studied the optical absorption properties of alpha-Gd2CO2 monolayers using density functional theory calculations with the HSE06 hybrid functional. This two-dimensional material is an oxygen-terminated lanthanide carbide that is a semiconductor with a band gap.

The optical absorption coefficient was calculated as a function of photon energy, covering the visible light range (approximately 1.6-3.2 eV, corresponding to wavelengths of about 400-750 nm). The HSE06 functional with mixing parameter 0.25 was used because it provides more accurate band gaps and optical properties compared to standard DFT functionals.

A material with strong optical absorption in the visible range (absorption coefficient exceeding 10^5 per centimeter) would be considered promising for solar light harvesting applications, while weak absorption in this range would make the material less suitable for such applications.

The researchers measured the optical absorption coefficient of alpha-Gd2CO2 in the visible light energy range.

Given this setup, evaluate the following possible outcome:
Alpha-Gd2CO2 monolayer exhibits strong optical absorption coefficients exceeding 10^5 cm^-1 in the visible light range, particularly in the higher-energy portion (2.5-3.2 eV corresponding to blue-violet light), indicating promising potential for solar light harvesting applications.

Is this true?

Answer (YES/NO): NO